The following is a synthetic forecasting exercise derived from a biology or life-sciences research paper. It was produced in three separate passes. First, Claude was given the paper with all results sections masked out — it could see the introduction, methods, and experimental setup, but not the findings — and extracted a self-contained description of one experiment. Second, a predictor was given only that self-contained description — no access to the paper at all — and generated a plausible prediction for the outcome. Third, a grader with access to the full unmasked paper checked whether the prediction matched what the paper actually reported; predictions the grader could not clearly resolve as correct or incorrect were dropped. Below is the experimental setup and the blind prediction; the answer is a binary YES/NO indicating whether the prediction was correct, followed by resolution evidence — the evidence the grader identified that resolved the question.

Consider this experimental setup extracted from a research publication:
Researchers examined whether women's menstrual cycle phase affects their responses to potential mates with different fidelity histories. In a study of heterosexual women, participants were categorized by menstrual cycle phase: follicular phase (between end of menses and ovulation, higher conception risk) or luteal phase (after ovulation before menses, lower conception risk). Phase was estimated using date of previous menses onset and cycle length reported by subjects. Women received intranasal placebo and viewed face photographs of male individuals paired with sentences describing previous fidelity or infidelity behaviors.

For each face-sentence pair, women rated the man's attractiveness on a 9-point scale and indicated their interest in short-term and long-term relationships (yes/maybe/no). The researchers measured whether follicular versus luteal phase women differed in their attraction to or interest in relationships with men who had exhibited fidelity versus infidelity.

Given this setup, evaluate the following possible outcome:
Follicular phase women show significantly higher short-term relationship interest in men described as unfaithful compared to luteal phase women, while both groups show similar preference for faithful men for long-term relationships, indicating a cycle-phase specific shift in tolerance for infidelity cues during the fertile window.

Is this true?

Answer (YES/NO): NO